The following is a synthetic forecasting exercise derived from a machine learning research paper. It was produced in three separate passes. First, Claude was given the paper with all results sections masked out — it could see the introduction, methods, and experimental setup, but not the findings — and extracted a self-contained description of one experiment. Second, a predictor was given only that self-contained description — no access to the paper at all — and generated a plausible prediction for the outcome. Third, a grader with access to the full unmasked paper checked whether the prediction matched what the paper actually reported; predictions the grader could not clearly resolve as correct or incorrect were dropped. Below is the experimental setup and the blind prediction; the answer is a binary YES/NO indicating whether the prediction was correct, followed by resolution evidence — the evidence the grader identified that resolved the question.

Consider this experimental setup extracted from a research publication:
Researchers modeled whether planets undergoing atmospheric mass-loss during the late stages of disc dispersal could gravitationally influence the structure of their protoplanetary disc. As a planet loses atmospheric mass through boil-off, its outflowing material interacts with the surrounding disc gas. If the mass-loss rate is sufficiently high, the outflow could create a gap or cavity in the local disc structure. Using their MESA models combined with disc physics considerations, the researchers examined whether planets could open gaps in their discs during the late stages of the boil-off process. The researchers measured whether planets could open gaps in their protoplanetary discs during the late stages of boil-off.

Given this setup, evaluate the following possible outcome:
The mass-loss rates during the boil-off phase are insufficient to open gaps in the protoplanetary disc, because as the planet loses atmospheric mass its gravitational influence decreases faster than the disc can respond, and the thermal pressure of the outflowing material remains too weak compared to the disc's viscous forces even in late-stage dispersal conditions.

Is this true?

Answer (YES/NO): NO